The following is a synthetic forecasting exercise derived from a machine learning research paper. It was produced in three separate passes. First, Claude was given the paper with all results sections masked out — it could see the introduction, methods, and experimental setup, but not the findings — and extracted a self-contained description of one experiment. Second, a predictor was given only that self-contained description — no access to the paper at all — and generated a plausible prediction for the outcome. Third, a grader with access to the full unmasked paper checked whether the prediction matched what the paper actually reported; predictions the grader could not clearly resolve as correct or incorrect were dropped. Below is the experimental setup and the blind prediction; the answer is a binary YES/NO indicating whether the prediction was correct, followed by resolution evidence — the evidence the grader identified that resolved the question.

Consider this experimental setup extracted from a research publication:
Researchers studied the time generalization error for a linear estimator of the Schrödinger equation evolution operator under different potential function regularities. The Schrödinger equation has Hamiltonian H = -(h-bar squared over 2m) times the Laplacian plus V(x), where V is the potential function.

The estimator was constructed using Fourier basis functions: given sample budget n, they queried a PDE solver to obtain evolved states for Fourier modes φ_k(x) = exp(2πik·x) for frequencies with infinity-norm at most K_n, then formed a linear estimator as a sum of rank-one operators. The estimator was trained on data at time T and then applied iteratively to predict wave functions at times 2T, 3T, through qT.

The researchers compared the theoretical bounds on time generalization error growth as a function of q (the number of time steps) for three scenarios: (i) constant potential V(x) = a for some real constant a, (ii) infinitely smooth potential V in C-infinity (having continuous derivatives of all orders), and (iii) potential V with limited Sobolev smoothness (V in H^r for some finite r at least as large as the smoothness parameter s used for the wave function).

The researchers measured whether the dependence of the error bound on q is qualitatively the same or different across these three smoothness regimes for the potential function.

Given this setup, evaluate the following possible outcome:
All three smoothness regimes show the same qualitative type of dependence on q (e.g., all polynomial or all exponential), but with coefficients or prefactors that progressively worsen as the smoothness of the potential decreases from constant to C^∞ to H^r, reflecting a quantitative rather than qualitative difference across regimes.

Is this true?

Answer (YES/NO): NO